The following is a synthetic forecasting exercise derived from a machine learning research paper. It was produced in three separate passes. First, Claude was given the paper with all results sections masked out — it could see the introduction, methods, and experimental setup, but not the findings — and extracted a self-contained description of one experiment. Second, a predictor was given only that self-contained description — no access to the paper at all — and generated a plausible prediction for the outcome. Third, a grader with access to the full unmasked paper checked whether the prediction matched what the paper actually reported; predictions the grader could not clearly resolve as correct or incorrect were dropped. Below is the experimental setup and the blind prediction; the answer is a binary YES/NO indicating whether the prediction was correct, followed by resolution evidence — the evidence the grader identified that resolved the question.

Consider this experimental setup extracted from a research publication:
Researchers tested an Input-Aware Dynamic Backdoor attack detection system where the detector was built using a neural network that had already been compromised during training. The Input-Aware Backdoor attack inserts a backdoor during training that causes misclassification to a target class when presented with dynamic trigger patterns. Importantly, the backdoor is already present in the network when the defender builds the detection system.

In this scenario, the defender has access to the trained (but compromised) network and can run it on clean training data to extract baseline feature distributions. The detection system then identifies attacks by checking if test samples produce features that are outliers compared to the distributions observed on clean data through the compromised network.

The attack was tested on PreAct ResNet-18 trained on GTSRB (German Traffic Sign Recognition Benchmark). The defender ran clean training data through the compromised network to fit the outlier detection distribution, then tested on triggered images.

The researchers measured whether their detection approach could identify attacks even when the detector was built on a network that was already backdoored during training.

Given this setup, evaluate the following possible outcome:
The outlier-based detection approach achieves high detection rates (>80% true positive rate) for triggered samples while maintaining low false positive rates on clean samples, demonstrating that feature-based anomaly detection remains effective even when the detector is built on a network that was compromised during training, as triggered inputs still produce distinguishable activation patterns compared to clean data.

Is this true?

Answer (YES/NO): YES